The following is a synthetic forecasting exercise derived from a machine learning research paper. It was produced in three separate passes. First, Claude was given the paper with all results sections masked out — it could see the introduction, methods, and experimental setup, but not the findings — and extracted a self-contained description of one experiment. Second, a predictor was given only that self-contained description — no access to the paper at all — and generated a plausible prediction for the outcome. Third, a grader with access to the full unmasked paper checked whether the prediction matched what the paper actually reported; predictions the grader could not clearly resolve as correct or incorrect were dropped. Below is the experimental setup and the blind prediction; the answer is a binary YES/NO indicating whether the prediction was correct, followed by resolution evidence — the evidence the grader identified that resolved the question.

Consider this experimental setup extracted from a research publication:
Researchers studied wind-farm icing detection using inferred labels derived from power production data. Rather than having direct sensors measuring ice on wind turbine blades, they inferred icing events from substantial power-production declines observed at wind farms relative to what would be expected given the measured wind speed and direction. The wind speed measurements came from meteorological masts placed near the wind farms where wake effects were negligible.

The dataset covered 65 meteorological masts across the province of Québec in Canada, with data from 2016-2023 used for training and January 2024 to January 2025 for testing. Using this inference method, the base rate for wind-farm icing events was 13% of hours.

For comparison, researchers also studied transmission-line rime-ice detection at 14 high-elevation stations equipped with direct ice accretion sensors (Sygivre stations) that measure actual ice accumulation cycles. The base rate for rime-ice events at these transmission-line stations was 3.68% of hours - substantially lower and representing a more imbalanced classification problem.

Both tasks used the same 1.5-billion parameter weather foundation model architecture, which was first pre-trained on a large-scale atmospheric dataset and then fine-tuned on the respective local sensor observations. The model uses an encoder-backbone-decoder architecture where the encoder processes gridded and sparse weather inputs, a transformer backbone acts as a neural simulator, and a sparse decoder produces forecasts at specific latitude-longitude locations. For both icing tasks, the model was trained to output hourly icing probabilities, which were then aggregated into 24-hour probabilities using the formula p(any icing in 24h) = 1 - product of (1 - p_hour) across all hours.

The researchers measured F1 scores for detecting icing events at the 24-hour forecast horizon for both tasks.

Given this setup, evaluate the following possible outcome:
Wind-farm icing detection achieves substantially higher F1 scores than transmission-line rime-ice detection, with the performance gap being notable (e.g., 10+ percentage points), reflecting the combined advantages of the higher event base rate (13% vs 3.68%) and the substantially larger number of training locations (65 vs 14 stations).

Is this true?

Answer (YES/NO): YES